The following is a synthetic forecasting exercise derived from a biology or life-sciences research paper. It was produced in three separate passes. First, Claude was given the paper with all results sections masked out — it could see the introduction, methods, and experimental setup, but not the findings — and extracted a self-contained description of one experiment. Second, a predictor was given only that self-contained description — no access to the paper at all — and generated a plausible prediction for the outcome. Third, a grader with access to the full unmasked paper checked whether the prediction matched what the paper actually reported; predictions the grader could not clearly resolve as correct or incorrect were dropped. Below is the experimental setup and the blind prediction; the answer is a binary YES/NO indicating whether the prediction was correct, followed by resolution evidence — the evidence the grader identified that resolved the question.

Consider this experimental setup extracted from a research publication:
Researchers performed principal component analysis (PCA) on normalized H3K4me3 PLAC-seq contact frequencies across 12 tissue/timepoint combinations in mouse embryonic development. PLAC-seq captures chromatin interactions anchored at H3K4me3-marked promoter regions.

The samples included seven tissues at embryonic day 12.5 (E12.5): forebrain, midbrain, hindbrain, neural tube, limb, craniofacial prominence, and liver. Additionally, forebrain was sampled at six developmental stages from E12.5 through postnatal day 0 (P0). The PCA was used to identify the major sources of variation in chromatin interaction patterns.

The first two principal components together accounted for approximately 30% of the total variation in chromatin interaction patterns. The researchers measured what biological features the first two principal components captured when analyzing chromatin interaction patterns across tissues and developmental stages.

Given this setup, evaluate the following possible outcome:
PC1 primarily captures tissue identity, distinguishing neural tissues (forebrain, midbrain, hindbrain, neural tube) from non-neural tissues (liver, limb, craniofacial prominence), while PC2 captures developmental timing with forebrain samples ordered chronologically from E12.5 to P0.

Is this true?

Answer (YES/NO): YES